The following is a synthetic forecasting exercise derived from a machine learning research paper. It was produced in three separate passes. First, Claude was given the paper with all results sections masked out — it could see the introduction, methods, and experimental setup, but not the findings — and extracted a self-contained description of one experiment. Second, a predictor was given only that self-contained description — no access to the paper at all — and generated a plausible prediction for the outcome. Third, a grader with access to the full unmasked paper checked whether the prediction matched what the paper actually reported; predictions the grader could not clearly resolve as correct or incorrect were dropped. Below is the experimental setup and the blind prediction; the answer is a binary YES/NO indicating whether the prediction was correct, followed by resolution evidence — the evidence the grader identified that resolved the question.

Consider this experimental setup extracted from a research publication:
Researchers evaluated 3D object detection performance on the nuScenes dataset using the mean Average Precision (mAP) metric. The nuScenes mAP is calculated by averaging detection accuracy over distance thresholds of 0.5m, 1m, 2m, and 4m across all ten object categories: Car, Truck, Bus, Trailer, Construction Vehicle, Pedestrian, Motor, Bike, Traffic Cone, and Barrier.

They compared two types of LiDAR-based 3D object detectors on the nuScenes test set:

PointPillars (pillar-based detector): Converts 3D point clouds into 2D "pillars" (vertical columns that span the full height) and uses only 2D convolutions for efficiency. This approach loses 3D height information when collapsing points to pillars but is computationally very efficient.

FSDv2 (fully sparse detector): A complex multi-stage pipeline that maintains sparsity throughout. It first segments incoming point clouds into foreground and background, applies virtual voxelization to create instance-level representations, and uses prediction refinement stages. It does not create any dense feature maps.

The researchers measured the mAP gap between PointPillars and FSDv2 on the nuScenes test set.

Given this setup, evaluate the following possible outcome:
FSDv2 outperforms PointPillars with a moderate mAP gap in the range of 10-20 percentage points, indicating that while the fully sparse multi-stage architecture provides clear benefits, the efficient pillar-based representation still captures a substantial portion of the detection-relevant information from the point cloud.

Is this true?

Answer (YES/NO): NO